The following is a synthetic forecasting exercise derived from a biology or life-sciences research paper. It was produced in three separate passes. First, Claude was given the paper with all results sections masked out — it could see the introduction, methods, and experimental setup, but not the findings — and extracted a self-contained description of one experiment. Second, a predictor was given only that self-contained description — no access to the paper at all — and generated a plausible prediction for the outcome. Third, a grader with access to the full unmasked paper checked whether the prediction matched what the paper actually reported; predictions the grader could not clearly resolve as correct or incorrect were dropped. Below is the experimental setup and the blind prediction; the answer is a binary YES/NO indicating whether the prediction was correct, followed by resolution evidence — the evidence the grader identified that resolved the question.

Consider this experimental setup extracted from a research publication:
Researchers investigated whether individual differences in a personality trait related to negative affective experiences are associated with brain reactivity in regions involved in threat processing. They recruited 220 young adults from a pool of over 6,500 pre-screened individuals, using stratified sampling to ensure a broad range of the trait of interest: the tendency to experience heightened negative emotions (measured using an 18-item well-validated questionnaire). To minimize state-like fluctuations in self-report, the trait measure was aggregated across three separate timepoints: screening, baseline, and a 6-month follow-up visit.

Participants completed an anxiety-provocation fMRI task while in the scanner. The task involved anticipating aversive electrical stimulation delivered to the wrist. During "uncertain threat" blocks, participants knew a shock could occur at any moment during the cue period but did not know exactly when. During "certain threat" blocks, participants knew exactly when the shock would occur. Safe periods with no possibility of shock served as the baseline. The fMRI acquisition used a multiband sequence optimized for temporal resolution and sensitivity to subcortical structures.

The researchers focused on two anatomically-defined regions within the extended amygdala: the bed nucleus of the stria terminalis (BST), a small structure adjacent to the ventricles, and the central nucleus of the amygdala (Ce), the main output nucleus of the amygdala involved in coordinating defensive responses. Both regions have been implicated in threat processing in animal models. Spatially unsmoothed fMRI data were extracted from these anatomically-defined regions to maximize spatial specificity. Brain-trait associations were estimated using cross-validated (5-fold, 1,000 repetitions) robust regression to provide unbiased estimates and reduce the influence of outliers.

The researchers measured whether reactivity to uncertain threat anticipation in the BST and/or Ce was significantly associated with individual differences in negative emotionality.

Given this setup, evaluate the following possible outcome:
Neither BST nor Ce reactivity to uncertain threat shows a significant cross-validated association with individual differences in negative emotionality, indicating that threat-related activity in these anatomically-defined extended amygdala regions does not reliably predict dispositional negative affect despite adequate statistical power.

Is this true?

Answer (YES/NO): NO